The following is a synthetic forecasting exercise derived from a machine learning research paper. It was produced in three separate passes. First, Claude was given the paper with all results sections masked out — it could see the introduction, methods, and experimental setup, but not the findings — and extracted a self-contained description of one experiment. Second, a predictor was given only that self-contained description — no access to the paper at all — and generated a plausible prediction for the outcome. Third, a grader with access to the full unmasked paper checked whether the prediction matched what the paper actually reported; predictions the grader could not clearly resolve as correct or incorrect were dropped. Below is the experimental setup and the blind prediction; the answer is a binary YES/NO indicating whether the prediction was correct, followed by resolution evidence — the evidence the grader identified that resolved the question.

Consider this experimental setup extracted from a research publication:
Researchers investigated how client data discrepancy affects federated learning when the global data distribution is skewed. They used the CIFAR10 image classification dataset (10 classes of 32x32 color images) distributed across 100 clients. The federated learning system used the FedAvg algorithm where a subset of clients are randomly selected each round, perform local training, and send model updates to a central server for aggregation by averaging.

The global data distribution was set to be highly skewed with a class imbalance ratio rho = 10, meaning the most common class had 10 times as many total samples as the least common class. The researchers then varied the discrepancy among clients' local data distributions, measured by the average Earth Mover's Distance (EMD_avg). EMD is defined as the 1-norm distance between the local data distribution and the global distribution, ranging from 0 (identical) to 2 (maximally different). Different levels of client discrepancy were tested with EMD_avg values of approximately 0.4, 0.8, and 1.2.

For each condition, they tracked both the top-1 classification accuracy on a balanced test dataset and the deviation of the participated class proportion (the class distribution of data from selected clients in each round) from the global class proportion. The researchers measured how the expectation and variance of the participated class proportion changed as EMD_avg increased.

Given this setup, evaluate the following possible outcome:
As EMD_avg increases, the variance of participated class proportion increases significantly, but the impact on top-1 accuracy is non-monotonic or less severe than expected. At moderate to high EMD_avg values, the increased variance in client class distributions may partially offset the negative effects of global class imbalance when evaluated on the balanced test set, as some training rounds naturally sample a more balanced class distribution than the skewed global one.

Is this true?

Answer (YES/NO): NO